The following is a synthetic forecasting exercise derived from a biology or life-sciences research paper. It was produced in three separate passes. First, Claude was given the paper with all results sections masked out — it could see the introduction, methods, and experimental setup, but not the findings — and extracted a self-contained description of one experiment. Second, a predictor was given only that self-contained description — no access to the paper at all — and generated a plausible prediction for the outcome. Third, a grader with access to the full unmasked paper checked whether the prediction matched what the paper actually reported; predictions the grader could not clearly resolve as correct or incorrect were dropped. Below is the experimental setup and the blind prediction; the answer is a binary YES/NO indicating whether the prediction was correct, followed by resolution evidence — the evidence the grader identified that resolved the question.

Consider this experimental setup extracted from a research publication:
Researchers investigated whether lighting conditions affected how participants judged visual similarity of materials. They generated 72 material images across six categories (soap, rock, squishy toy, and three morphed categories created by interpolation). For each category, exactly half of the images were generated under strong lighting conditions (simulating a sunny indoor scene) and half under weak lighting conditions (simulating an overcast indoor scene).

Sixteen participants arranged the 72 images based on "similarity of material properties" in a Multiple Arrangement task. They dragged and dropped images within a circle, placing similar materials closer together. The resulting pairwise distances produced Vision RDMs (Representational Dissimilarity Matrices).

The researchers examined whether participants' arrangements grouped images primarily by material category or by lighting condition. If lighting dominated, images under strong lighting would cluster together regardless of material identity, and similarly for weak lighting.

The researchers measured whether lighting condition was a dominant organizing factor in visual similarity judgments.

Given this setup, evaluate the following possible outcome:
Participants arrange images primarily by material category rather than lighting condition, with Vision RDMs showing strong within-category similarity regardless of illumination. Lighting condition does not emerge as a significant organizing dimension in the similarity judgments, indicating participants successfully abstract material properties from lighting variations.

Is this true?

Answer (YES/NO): YES